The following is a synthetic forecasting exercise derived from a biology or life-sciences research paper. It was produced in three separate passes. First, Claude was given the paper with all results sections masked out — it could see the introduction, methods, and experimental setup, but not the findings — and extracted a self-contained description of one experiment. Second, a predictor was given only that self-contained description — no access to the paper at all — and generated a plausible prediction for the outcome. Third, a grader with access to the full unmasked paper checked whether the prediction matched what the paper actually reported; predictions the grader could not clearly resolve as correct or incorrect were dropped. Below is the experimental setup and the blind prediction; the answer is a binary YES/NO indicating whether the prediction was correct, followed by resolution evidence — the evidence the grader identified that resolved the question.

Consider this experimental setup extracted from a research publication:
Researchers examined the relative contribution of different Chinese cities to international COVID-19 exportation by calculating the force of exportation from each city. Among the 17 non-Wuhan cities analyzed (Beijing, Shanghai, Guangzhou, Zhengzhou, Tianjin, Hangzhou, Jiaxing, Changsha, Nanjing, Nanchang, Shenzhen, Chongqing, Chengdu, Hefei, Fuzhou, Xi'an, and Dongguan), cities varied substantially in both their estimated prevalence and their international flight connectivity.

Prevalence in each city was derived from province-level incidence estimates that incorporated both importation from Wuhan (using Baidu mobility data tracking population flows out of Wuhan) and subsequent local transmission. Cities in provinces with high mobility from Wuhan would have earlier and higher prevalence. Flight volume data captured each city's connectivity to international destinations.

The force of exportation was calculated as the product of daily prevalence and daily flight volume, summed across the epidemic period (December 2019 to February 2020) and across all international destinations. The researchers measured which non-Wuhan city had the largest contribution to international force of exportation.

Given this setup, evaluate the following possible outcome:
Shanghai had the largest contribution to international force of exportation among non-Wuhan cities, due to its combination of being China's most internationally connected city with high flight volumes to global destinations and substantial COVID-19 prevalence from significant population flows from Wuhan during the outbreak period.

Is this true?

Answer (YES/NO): NO